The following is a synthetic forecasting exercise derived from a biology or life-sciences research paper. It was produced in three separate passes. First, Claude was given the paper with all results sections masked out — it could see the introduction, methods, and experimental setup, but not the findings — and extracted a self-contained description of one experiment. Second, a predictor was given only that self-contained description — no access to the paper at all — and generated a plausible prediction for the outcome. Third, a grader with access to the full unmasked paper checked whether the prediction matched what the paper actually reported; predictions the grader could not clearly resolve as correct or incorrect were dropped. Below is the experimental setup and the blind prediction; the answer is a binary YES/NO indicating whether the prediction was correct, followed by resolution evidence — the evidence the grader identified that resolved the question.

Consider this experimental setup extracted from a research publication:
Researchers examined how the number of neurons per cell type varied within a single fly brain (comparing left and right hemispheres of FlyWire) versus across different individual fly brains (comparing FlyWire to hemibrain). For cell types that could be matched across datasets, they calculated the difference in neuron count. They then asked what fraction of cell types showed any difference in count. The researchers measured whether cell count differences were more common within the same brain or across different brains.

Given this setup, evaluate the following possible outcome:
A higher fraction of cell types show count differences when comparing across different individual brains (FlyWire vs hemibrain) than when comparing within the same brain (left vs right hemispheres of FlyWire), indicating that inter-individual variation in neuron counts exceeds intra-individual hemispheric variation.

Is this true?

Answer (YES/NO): YES